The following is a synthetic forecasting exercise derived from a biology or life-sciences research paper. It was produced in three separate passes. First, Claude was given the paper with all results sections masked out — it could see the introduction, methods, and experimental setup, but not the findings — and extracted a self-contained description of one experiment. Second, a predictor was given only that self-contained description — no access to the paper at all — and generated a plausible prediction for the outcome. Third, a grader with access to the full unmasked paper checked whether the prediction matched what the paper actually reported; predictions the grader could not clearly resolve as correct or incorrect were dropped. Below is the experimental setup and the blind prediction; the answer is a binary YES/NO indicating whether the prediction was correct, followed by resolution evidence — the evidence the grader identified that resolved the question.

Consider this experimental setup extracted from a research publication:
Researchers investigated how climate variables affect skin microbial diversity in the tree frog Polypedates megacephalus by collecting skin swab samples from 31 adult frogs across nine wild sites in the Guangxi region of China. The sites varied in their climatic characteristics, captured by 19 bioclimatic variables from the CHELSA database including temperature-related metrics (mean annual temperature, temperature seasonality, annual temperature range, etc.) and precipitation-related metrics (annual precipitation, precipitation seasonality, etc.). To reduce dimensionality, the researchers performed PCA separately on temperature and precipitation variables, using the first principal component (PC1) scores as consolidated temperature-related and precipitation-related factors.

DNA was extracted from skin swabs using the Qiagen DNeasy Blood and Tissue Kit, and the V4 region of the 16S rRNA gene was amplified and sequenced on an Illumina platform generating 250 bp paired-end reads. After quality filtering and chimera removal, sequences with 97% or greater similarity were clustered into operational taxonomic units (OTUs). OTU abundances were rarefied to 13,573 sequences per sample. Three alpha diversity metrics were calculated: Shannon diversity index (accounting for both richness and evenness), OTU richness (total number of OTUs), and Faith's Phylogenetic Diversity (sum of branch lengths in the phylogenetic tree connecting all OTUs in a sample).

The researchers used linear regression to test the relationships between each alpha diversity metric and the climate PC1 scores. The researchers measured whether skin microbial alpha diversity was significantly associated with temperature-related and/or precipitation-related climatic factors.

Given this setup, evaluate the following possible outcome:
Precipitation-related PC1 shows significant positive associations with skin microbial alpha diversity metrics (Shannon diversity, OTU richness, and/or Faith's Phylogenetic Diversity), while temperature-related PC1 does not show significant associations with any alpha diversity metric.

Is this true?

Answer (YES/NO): NO